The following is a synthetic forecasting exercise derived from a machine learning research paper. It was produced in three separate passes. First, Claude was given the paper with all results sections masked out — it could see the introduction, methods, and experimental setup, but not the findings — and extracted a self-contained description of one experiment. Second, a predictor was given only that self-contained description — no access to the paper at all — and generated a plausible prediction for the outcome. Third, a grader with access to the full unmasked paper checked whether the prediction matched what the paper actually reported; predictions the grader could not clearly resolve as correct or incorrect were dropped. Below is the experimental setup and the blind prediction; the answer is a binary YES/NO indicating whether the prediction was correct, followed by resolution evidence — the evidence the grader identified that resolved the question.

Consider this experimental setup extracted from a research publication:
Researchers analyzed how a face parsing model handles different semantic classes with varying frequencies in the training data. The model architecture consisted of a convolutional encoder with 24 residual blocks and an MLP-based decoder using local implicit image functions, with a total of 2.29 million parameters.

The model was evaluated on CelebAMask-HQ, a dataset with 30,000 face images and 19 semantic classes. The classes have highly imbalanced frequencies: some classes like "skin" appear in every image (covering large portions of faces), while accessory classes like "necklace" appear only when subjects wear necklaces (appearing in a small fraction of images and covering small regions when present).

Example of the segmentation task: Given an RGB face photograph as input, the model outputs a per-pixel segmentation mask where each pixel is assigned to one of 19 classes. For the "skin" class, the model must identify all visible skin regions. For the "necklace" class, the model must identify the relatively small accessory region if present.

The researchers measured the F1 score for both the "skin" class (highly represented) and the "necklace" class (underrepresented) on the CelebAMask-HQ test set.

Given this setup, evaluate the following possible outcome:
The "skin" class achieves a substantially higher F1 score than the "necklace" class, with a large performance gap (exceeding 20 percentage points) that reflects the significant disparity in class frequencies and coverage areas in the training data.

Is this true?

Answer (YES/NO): YES